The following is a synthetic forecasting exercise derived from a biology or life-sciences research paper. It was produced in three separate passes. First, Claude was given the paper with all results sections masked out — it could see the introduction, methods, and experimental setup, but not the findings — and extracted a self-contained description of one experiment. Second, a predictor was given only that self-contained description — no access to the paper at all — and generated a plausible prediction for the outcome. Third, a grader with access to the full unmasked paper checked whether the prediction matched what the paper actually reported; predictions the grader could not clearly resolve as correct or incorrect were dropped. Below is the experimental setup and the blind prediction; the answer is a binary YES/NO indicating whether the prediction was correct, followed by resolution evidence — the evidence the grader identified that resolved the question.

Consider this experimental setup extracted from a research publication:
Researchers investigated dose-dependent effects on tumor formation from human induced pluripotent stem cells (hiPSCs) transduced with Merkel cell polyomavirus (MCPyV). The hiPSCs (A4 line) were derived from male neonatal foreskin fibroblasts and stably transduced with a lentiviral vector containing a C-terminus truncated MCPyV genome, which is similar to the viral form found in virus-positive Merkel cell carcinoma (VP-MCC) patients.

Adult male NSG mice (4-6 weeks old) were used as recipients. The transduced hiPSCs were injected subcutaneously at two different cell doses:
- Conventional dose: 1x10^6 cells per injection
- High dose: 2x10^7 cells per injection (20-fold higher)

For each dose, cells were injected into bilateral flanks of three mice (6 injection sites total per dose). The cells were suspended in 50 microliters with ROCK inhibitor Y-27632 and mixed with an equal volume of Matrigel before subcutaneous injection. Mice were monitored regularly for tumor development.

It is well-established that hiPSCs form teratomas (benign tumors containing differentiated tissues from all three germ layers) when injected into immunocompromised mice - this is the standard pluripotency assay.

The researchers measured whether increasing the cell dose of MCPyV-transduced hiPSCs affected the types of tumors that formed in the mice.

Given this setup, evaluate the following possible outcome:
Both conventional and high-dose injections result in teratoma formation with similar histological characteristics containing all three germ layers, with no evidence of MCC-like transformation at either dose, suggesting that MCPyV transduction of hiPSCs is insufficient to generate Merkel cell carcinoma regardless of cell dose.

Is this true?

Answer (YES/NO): NO